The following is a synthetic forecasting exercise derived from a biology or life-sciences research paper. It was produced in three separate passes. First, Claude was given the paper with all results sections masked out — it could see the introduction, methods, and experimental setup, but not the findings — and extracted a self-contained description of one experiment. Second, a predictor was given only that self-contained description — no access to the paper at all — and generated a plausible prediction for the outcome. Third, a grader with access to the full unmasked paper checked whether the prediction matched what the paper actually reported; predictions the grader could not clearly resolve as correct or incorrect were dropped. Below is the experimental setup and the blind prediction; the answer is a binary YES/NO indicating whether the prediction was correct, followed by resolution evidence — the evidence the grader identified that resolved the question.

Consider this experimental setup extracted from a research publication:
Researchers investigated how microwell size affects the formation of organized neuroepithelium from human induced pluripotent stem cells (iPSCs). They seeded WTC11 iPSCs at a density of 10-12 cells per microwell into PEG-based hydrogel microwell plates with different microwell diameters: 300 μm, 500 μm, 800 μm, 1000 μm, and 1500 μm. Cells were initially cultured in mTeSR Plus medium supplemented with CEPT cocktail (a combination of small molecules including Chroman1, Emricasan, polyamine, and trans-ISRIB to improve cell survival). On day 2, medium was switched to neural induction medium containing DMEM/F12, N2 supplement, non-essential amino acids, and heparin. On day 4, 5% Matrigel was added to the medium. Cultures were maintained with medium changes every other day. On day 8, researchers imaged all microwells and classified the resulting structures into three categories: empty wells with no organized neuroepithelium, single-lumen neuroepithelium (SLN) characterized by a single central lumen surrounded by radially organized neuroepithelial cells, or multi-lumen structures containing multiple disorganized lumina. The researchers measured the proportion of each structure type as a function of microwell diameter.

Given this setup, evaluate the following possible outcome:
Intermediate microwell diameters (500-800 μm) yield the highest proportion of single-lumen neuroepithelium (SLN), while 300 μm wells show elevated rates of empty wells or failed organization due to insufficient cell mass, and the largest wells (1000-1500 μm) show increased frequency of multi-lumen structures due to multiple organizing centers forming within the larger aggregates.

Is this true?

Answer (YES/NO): NO